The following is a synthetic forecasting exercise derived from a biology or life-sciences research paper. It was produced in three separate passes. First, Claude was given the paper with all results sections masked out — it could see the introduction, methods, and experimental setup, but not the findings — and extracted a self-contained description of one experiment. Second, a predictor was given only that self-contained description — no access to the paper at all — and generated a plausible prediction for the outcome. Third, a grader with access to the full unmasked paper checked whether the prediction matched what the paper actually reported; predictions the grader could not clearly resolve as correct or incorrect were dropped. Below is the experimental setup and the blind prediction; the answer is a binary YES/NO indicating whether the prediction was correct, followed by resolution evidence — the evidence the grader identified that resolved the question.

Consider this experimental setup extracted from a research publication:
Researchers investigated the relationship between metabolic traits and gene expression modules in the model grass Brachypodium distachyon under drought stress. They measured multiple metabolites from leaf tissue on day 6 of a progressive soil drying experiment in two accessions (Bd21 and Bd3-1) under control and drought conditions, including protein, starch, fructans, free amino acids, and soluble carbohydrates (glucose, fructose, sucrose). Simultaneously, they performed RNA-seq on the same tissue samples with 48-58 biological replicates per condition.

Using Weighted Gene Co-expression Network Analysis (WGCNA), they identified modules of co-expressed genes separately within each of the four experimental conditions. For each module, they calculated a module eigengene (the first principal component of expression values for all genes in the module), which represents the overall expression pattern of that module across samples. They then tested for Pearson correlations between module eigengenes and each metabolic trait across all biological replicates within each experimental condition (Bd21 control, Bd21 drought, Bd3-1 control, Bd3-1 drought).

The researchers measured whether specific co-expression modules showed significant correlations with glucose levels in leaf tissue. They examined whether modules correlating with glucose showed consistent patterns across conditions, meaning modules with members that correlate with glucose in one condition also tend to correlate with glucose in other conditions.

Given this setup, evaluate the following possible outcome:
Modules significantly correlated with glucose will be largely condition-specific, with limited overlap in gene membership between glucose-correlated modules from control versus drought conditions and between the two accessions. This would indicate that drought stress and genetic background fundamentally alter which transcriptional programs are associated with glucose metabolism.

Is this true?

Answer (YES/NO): NO